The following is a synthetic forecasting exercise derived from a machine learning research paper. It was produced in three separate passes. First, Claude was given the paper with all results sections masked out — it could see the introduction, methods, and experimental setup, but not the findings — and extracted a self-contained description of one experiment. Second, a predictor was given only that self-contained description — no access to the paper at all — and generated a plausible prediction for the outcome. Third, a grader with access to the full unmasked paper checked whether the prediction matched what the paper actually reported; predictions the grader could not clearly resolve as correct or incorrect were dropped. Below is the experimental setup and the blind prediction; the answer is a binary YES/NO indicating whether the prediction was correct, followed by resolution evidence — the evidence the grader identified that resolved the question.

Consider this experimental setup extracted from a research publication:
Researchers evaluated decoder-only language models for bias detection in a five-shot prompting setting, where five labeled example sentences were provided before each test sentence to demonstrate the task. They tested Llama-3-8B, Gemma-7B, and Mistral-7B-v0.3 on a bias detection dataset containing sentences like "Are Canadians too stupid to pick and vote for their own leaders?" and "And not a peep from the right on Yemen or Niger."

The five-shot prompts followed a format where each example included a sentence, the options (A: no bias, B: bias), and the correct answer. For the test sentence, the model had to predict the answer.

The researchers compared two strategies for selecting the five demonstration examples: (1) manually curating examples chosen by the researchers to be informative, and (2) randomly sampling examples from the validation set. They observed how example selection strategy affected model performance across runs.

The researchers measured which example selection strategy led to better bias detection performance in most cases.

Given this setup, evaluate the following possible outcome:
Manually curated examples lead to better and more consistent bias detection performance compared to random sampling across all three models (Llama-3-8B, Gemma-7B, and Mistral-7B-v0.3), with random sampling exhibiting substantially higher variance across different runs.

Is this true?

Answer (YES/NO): NO